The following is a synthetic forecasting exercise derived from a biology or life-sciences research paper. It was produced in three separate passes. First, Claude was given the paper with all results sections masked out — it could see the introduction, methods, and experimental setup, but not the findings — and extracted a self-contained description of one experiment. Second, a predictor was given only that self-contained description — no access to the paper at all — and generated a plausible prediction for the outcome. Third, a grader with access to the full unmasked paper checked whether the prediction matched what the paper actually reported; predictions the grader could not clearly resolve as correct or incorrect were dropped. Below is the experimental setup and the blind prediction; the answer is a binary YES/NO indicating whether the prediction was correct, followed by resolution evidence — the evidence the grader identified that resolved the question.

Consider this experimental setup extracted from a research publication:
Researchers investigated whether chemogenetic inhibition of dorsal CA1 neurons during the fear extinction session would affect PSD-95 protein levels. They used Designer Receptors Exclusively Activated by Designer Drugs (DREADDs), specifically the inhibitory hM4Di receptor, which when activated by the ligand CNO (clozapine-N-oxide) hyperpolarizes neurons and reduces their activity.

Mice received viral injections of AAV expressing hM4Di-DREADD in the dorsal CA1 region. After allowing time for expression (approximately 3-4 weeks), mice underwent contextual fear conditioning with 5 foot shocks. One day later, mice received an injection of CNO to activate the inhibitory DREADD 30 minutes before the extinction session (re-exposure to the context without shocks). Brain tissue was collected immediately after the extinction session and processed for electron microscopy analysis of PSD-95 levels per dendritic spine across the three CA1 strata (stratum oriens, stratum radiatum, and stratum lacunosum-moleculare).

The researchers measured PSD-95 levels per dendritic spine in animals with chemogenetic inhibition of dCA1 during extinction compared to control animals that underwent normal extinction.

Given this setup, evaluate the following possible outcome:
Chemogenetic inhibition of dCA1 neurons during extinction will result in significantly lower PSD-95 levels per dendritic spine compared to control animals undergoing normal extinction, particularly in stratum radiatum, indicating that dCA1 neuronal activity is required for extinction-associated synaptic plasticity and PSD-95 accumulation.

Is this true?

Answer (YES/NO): NO